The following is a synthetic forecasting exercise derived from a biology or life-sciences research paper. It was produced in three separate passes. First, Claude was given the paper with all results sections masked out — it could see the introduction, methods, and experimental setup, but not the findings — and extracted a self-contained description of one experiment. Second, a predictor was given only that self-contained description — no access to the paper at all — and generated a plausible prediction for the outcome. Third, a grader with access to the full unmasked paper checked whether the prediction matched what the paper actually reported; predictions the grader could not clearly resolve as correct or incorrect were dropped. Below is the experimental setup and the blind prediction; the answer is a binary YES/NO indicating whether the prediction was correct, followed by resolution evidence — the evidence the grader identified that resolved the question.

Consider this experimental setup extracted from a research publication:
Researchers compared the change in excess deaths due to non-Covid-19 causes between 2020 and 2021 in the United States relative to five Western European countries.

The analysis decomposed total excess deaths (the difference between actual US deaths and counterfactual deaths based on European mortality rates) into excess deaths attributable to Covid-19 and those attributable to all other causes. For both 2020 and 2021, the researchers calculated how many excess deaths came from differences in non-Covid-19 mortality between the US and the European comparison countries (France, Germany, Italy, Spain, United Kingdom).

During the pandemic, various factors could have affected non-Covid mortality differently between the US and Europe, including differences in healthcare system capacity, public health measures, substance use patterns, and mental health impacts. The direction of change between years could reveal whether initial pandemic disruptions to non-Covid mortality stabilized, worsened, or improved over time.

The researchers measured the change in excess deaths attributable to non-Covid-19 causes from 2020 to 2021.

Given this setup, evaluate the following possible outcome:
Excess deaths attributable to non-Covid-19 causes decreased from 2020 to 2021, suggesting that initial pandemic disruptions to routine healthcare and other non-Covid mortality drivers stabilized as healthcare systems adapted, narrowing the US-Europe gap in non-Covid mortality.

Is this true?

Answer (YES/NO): YES